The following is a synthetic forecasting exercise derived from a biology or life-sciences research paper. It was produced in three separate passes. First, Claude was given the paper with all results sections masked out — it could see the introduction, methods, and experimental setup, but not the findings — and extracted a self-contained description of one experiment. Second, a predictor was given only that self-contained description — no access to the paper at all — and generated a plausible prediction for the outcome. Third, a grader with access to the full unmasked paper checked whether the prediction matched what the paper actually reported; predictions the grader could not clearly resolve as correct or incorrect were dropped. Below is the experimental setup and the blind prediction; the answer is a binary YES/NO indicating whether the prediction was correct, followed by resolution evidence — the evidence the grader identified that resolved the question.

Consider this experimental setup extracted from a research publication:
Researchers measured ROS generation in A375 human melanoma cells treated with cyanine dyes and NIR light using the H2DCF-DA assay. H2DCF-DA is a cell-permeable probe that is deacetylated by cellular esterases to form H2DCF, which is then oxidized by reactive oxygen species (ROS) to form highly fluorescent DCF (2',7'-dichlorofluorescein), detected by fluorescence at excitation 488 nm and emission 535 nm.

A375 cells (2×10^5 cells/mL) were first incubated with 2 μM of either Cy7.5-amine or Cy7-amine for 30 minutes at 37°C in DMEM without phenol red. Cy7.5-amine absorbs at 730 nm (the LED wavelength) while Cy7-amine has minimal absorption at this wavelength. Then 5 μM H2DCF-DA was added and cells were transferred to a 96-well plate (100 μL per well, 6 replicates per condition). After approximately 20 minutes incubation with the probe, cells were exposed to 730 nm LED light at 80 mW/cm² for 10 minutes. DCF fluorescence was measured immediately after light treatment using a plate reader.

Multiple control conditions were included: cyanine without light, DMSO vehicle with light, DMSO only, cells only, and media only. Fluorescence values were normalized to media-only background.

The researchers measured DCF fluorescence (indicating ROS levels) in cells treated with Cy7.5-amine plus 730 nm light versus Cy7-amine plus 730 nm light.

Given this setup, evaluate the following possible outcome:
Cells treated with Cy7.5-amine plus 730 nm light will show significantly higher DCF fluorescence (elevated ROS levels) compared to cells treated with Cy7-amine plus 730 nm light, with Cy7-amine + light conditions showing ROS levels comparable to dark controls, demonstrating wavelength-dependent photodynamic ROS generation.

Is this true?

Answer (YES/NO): NO